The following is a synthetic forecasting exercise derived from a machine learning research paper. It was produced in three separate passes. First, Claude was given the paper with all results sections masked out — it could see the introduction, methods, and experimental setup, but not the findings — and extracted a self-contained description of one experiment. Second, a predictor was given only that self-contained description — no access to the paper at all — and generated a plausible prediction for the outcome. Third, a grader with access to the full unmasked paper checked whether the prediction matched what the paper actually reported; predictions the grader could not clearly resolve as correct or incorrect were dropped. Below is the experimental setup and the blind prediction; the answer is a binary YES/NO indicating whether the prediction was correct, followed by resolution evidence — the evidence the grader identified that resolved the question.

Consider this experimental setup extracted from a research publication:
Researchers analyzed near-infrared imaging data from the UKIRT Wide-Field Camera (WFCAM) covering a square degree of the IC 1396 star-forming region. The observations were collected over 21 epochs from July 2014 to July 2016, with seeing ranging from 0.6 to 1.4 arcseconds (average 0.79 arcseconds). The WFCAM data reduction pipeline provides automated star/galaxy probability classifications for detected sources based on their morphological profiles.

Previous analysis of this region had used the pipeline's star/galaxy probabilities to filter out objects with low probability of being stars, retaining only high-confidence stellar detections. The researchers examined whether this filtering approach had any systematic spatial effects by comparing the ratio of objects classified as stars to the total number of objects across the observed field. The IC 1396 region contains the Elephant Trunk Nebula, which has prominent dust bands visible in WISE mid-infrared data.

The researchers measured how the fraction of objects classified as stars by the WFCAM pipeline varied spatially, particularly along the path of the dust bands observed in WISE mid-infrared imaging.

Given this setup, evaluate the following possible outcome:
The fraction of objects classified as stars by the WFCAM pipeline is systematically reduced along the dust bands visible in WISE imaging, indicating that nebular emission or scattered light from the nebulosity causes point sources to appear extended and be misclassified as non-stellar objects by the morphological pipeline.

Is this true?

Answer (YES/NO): NO